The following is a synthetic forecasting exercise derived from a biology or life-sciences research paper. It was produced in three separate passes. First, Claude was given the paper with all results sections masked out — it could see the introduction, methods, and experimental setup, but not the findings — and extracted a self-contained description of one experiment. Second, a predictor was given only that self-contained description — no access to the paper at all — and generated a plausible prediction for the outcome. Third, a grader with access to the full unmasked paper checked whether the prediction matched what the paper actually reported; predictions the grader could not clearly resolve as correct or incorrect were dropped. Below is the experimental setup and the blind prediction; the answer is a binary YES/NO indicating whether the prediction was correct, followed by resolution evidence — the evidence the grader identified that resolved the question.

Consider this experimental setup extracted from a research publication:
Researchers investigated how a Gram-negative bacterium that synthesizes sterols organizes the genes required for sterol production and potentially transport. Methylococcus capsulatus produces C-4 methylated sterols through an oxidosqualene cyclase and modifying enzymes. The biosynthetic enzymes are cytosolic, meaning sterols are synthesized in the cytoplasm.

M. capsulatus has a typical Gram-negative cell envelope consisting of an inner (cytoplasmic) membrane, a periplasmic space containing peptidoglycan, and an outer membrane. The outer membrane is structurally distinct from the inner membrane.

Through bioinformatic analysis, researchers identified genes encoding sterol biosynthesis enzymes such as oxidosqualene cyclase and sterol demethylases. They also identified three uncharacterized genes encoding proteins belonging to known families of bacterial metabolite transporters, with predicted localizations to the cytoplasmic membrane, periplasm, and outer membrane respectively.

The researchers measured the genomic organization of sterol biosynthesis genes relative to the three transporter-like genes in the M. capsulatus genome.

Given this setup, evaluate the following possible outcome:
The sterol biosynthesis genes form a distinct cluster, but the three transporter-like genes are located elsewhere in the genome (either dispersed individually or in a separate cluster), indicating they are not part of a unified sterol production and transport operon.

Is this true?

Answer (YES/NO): NO